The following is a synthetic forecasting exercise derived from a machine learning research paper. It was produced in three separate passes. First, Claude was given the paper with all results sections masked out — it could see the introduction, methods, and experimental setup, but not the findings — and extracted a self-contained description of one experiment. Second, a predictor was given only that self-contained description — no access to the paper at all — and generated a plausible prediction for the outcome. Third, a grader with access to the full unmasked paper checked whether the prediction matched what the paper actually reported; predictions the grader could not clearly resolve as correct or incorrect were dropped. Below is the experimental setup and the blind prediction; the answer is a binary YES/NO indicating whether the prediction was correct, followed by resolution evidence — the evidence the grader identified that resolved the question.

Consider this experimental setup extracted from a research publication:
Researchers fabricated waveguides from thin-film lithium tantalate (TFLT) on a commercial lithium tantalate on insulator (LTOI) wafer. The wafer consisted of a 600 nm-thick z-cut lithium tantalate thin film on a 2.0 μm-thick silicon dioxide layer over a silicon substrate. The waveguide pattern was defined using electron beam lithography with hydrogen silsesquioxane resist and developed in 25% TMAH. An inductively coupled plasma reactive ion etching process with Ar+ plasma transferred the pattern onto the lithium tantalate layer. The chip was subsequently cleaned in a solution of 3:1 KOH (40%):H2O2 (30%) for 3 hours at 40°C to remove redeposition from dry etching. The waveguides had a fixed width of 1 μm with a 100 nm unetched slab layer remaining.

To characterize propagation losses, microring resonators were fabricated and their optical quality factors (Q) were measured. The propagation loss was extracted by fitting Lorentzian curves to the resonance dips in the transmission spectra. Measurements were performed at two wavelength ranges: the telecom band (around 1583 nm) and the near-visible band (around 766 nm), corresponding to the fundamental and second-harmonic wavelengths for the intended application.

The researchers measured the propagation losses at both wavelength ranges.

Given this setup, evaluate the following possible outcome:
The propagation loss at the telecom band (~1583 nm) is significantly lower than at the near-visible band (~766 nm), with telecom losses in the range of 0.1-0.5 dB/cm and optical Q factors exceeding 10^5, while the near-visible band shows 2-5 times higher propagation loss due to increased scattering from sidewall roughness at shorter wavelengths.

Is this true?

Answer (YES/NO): NO